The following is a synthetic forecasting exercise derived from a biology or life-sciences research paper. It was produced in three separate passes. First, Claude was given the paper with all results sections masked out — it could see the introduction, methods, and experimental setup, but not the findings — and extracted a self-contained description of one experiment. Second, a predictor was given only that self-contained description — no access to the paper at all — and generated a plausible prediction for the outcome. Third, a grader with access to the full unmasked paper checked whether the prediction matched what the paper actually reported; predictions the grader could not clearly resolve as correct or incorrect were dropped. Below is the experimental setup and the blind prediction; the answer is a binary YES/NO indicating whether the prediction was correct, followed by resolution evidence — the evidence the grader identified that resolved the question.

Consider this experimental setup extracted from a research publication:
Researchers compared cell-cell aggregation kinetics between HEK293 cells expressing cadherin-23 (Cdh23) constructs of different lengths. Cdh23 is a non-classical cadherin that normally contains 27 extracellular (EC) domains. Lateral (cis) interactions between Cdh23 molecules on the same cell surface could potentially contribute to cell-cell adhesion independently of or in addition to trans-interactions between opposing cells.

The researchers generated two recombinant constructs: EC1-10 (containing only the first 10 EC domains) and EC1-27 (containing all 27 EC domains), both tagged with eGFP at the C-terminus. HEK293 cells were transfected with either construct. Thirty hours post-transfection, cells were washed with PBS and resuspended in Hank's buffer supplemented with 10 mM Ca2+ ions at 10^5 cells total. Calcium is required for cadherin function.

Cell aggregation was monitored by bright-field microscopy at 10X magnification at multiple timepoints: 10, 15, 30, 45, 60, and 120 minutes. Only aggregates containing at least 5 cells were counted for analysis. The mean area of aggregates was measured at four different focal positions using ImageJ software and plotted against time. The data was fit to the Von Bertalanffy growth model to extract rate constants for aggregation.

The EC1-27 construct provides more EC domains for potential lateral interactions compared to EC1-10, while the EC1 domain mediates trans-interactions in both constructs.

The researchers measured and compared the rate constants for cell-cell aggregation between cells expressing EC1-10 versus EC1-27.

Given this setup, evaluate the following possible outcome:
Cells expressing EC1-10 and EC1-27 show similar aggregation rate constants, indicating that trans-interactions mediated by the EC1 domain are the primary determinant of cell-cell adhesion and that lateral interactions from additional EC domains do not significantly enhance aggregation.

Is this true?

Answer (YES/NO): NO